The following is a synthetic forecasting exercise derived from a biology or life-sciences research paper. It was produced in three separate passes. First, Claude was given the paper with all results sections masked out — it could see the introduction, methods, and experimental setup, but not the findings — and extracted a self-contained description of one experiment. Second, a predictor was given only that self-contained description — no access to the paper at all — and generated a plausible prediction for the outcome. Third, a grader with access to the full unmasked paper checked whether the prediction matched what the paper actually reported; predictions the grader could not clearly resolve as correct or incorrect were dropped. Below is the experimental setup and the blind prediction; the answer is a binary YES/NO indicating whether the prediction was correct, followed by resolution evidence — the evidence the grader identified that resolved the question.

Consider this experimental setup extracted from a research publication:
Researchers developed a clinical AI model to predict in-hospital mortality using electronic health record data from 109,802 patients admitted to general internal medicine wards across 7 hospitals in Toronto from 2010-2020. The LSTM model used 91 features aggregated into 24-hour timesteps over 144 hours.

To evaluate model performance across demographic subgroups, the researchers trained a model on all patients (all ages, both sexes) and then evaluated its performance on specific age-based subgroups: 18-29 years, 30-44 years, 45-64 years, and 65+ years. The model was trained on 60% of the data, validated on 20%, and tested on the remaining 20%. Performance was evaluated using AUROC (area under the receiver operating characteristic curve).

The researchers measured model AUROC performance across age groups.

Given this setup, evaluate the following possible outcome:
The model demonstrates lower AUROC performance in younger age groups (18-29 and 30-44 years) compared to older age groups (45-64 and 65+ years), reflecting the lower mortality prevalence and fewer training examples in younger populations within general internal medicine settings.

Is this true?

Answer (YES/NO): NO